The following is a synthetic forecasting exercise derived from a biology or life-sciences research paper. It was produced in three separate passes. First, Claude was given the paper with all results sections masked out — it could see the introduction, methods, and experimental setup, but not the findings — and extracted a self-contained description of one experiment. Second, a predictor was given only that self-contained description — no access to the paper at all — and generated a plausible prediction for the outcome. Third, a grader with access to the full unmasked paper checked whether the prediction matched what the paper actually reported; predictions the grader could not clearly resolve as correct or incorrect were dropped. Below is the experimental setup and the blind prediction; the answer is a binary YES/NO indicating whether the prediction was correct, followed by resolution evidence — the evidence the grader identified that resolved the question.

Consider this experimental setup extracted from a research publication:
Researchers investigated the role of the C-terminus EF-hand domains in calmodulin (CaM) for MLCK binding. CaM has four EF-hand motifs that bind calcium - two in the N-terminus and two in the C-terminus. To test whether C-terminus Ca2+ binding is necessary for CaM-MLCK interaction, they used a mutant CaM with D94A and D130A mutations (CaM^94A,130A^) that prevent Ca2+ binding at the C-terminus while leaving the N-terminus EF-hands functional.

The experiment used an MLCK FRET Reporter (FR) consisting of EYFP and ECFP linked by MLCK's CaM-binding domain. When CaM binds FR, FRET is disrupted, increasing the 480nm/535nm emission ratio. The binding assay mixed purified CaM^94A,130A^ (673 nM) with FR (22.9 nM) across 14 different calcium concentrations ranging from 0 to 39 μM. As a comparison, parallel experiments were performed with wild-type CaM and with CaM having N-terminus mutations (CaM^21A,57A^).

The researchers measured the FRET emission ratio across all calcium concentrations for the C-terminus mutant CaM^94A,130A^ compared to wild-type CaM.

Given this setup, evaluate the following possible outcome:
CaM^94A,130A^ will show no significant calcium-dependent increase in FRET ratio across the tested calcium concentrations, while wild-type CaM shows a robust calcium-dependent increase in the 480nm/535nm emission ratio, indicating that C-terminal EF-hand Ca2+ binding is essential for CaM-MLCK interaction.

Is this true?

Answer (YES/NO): YES